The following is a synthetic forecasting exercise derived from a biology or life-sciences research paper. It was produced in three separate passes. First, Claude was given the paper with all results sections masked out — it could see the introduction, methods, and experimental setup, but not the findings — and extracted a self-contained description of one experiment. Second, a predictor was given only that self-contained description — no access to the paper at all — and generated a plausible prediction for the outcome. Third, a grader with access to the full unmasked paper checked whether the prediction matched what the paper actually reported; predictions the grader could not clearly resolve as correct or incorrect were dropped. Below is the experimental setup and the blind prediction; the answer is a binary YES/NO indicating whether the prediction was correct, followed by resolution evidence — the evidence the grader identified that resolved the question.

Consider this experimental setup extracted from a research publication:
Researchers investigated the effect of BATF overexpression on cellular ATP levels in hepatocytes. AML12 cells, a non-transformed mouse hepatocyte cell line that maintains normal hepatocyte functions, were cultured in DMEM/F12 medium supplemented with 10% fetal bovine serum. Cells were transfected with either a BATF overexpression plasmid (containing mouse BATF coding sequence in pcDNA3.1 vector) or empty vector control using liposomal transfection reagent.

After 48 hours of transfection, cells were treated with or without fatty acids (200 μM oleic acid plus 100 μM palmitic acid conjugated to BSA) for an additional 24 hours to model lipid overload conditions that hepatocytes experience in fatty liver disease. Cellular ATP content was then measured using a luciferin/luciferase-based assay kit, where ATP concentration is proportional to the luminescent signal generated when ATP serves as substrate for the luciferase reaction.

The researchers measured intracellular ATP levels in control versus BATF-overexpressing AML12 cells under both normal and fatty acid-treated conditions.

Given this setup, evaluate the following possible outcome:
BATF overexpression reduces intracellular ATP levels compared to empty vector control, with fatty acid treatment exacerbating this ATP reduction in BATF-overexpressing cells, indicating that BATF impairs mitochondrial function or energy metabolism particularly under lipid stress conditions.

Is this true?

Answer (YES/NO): NO